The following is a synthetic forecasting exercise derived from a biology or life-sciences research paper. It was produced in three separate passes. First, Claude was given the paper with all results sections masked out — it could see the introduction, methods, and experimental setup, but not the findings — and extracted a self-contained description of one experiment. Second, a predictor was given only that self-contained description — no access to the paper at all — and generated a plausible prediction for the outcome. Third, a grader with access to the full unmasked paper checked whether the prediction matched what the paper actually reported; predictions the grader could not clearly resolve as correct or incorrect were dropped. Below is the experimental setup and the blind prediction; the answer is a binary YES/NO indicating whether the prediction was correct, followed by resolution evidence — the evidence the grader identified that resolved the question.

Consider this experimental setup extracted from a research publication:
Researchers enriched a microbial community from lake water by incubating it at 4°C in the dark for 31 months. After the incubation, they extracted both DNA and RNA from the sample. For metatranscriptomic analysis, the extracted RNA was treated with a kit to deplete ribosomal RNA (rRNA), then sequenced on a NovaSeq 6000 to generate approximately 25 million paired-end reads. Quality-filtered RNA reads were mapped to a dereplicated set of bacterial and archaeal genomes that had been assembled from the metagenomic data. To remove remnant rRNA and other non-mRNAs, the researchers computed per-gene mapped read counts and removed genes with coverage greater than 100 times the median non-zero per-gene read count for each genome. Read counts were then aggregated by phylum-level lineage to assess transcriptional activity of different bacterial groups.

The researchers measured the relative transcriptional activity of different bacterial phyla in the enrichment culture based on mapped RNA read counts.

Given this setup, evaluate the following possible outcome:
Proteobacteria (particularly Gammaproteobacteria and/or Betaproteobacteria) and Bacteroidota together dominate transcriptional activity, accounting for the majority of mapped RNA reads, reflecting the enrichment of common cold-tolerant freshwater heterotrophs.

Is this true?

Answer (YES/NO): NO